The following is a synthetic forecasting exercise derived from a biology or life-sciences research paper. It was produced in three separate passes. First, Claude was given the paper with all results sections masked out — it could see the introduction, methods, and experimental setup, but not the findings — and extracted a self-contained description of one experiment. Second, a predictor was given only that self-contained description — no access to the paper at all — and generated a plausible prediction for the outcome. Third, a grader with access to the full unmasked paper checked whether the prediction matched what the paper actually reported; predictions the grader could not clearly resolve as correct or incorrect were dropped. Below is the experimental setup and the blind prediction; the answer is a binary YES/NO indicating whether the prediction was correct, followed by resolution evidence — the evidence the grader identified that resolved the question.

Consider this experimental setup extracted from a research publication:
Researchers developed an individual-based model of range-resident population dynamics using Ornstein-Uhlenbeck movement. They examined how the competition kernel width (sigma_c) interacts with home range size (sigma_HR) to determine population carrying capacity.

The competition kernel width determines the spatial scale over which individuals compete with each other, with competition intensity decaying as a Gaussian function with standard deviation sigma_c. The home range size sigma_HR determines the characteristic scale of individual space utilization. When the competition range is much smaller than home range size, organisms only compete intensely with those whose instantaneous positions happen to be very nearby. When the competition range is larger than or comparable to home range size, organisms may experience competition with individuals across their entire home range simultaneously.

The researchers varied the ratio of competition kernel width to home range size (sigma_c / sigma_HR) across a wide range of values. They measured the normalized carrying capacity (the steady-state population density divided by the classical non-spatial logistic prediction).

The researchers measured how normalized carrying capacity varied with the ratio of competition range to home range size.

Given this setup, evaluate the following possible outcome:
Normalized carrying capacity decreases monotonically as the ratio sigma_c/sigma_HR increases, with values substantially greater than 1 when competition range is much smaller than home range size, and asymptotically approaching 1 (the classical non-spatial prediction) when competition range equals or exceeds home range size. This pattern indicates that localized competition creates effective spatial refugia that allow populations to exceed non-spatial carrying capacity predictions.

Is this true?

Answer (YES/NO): NO